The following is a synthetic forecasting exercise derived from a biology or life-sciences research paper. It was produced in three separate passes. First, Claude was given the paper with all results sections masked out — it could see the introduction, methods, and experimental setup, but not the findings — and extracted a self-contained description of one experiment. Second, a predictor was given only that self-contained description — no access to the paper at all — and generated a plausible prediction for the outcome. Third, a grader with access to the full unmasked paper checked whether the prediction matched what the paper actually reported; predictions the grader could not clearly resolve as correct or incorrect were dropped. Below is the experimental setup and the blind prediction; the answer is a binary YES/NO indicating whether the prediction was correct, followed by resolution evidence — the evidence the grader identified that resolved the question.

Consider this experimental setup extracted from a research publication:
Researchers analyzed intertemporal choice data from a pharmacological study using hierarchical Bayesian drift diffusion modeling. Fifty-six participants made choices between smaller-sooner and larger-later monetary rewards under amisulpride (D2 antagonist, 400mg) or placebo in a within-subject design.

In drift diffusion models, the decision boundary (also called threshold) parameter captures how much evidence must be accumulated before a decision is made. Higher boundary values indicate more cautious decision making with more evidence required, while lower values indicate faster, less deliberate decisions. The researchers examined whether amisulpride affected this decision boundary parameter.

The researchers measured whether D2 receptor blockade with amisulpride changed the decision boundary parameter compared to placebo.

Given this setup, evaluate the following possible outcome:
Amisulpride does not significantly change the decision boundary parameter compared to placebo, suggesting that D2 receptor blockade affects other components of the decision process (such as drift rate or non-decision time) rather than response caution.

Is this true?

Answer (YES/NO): YES